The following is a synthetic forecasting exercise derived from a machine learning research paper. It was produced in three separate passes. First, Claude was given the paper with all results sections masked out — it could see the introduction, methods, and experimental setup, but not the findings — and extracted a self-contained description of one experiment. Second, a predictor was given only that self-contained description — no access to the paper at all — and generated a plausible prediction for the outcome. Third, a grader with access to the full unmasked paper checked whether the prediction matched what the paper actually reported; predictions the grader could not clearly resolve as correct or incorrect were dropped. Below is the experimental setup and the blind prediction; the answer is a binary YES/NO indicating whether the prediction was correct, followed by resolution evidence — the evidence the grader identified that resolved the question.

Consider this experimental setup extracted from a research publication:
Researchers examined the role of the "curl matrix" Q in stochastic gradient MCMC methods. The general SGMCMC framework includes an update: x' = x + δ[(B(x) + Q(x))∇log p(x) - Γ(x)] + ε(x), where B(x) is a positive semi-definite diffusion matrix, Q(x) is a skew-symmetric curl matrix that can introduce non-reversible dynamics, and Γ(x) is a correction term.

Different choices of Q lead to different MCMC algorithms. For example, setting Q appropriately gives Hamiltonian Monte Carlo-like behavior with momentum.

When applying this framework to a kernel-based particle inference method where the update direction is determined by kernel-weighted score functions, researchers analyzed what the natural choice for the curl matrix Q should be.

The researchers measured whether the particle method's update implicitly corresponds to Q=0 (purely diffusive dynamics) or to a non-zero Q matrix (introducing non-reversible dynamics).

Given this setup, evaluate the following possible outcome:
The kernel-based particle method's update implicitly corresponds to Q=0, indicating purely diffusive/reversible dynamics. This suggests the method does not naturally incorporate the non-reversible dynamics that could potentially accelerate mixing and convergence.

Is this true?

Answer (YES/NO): YES